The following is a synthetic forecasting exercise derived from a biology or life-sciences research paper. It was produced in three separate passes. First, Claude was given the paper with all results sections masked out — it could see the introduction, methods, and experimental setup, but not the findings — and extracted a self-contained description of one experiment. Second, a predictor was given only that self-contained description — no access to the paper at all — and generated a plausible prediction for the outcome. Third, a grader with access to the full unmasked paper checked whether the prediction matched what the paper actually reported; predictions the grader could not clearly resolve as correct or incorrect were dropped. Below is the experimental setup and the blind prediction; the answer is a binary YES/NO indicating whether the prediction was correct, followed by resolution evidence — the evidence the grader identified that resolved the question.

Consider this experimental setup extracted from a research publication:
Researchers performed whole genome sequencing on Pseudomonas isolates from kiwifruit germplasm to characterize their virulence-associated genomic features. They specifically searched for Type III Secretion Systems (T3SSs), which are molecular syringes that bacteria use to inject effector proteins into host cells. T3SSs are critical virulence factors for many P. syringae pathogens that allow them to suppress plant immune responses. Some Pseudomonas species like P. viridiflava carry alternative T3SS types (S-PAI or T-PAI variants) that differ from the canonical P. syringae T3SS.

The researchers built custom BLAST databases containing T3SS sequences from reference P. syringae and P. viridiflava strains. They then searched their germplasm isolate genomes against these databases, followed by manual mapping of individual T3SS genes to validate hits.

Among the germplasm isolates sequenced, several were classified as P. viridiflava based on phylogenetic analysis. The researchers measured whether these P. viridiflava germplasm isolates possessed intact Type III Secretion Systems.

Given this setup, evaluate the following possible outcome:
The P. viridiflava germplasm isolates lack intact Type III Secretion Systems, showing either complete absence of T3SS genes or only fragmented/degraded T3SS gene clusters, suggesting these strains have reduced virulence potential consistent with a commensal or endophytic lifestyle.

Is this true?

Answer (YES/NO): NO